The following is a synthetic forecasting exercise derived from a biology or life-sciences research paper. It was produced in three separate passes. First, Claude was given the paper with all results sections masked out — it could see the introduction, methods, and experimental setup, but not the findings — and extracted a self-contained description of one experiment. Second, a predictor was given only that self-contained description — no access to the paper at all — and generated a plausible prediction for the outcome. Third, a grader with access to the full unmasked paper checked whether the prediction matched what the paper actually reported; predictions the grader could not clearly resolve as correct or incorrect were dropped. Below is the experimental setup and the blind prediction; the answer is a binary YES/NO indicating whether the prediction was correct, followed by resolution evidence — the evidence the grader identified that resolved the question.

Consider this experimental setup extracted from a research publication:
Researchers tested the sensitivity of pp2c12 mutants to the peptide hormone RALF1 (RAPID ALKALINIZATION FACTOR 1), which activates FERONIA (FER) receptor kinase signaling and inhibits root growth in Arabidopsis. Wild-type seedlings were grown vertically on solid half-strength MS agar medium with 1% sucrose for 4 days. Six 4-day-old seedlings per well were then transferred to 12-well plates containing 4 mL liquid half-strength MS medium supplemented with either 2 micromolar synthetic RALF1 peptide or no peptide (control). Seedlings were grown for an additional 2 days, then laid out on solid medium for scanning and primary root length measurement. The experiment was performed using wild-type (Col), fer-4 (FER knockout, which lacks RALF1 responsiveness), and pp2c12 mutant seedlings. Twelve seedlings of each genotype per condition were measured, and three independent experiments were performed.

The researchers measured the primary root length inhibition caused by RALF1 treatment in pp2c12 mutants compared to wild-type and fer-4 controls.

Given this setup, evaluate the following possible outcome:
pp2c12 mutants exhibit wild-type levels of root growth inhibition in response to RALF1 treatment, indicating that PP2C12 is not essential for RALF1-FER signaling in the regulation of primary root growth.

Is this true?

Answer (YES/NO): YES